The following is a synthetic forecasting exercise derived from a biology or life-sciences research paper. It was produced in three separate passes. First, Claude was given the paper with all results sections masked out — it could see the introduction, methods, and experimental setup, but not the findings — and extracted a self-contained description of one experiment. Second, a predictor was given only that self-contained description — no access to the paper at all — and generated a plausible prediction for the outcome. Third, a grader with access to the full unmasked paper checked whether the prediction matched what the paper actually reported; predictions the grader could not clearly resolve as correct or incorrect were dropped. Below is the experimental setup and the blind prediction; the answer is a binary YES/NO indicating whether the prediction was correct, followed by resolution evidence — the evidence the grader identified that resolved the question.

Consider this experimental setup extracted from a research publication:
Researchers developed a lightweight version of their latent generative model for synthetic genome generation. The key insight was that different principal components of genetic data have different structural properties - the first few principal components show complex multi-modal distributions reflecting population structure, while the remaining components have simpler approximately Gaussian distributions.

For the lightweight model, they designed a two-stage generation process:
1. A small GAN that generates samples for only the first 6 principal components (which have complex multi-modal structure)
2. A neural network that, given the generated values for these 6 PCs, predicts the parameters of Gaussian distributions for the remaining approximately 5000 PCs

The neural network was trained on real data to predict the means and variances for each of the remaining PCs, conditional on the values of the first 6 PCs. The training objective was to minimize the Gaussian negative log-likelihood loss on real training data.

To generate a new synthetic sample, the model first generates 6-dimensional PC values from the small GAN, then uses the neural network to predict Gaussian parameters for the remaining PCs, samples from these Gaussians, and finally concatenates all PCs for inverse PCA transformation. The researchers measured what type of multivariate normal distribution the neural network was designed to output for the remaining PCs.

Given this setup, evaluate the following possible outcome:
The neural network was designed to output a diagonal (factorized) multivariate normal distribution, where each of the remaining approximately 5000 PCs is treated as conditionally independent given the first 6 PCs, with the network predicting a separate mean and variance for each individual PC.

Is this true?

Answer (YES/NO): YES